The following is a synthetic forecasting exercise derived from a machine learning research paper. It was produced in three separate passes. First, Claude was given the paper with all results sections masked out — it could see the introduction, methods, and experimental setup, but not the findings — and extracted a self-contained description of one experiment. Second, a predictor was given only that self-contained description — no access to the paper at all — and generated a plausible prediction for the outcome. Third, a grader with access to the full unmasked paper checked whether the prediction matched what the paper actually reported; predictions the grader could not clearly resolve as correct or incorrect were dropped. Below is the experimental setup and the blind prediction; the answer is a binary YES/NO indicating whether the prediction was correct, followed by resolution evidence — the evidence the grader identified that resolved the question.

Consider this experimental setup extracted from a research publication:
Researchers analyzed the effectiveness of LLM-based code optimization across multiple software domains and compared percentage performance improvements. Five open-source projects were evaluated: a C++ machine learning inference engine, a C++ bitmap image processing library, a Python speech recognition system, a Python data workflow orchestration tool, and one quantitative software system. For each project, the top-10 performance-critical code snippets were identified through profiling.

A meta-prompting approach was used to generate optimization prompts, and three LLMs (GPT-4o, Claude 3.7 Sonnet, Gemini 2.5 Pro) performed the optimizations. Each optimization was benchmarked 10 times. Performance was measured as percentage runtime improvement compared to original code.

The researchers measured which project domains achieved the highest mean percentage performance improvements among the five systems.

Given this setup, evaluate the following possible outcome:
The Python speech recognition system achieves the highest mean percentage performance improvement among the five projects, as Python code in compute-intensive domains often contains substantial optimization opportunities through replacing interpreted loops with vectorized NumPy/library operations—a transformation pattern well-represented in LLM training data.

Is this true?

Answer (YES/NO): NO